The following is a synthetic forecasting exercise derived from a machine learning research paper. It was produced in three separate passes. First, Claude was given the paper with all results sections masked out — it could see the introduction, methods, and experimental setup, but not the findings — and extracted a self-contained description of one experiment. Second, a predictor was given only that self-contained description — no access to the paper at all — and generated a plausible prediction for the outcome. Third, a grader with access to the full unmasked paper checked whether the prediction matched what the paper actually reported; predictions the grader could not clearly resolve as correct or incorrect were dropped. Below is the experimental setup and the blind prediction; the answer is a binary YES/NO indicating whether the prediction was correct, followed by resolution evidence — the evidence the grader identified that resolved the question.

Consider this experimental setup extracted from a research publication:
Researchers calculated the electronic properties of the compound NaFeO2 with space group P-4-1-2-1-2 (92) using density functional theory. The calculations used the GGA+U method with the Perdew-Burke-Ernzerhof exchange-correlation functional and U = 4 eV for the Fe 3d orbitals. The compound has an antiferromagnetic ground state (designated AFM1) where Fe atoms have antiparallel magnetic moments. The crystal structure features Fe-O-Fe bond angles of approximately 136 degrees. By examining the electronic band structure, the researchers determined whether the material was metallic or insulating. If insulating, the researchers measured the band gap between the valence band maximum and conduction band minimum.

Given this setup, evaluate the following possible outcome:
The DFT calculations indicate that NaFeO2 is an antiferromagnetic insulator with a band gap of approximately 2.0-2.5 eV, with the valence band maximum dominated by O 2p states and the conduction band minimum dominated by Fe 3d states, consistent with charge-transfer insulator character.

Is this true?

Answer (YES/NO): NO